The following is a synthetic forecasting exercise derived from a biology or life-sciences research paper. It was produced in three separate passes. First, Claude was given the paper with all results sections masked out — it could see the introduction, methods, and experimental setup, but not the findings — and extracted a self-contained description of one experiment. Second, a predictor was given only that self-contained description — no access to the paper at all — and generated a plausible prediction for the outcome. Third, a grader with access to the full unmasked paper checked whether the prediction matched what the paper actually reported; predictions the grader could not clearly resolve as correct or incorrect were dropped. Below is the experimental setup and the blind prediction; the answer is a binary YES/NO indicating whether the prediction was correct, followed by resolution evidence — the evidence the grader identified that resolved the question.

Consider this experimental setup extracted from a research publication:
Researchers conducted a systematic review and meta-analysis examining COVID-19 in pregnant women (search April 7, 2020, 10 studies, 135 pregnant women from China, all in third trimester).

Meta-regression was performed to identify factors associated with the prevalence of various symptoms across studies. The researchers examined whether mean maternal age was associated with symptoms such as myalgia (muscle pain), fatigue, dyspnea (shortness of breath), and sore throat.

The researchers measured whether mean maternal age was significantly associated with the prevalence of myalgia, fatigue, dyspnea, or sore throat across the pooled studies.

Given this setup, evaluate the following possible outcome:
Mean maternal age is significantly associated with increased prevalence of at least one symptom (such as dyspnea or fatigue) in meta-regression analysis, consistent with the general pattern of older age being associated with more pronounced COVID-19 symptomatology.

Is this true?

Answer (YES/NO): NO